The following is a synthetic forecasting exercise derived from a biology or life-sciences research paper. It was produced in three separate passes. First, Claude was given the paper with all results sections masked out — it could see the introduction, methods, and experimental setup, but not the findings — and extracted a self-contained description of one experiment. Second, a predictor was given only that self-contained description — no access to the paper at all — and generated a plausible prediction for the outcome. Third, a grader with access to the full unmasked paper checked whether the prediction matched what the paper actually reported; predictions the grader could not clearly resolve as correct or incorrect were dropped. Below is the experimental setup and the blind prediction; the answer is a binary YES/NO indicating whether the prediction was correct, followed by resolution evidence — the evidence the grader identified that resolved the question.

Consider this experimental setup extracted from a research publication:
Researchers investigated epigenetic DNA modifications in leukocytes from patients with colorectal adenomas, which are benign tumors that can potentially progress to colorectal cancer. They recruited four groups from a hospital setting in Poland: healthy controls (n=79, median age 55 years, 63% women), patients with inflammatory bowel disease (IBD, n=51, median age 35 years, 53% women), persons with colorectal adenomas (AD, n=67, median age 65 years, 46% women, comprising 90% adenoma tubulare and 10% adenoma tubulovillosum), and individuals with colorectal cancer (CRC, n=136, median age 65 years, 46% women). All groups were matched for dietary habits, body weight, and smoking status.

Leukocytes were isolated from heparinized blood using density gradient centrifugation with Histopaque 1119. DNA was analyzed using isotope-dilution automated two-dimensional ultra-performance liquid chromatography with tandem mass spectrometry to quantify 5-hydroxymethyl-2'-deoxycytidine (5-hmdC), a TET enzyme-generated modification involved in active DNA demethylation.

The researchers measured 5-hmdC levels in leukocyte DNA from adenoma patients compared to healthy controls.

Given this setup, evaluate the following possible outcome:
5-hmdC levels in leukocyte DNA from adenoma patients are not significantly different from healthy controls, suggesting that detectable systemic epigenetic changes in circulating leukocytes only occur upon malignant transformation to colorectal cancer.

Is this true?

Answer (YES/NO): NO